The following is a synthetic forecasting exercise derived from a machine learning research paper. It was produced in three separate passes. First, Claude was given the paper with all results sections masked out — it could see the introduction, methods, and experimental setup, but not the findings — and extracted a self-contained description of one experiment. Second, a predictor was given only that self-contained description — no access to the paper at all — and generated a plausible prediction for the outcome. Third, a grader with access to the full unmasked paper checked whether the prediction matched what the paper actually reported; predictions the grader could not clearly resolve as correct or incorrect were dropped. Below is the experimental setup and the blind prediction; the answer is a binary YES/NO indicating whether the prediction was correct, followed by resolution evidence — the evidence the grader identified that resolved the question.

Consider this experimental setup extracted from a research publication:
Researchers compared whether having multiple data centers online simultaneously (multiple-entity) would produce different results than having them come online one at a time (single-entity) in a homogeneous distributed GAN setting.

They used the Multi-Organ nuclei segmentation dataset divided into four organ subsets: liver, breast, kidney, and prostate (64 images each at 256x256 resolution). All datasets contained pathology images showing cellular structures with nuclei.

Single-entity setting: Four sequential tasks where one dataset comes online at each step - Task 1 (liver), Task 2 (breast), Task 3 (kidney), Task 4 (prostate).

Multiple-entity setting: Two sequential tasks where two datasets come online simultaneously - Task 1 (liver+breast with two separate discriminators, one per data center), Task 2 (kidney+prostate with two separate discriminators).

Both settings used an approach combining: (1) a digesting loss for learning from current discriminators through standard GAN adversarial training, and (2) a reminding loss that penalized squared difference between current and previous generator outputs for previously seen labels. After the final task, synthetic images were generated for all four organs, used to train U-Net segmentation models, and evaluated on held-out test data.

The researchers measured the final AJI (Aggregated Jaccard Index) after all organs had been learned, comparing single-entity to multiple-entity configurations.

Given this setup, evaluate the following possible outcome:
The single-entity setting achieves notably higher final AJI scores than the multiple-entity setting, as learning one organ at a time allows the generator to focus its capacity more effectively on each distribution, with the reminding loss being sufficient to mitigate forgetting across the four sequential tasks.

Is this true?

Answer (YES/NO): NO